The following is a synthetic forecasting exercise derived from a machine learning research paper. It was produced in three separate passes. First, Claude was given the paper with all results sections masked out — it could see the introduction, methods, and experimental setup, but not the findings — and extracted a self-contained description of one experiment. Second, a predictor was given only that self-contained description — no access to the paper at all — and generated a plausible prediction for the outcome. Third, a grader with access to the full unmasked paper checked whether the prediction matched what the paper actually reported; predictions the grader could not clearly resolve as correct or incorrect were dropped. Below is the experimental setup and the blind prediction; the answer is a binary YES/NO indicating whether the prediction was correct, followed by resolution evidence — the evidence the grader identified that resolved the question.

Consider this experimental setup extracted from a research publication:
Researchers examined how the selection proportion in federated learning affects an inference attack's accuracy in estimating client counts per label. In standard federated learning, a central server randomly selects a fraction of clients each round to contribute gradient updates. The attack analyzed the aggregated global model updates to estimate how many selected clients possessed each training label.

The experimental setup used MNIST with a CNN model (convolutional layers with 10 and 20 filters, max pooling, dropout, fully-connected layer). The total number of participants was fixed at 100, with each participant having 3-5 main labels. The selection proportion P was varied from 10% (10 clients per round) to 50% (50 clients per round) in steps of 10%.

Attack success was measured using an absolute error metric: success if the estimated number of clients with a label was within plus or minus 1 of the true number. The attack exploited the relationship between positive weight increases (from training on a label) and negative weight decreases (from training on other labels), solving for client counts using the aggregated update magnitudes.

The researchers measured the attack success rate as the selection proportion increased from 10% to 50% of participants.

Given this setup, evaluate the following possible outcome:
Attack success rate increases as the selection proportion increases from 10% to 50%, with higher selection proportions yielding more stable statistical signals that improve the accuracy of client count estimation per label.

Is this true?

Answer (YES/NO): NO